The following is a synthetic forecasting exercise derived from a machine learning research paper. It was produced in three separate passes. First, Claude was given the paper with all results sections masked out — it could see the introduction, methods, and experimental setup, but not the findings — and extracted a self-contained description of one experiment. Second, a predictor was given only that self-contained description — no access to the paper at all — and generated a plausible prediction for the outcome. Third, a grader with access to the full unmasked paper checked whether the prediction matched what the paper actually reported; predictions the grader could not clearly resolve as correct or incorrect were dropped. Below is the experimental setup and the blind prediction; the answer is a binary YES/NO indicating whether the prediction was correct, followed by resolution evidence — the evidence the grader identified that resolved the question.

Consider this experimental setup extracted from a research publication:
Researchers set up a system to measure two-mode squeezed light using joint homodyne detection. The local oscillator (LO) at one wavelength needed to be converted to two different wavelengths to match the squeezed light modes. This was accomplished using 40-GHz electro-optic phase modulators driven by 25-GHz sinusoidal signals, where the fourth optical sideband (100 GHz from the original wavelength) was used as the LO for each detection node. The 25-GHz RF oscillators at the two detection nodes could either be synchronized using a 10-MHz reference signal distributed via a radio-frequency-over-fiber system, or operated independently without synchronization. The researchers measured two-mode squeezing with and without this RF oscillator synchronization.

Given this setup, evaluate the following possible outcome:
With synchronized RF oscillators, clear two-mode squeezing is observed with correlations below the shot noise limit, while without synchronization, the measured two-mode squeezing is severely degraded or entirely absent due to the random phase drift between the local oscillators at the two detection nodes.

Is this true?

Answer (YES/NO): YES